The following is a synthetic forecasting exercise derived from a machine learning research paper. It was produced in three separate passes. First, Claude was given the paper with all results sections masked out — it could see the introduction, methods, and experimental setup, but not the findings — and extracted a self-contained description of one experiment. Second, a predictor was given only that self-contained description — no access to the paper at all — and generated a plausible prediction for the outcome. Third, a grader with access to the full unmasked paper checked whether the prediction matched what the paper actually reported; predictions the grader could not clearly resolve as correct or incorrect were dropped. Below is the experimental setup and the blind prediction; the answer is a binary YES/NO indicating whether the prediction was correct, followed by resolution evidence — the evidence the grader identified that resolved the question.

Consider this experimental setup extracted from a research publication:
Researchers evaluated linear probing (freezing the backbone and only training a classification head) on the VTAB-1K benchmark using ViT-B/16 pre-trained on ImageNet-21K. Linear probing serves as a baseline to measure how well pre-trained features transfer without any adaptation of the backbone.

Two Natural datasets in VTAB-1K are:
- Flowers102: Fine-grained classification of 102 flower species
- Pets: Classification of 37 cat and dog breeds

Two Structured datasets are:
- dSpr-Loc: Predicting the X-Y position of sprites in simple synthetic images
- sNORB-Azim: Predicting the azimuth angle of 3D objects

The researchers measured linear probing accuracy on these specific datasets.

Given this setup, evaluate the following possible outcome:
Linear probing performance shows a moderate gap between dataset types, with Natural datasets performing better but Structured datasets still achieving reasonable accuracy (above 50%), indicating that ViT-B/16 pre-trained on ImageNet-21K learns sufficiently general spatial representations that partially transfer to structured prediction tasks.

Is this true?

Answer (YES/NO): NO